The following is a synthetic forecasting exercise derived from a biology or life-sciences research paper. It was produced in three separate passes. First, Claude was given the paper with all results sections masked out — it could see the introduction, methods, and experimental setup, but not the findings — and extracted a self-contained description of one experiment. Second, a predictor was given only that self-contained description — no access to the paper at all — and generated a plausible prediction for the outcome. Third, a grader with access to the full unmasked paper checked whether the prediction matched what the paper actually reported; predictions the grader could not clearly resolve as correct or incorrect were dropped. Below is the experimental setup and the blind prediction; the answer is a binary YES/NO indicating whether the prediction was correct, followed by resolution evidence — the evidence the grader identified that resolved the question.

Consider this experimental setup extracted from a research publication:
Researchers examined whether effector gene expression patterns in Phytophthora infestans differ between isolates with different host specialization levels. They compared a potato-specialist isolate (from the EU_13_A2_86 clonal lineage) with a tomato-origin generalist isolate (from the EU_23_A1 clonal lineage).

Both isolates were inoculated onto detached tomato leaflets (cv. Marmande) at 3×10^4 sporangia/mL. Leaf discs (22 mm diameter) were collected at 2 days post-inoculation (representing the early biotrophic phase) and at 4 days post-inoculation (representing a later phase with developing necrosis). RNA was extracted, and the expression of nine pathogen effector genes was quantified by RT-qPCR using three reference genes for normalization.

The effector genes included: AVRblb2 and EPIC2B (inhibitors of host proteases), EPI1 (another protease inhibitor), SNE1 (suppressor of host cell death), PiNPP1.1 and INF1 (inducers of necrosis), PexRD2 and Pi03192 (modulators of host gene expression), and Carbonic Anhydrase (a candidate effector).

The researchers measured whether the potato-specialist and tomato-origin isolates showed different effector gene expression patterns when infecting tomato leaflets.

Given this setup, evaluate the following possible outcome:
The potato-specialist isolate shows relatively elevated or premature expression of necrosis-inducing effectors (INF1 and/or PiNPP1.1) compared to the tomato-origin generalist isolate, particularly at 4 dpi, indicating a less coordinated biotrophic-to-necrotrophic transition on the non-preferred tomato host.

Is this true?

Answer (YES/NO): YES